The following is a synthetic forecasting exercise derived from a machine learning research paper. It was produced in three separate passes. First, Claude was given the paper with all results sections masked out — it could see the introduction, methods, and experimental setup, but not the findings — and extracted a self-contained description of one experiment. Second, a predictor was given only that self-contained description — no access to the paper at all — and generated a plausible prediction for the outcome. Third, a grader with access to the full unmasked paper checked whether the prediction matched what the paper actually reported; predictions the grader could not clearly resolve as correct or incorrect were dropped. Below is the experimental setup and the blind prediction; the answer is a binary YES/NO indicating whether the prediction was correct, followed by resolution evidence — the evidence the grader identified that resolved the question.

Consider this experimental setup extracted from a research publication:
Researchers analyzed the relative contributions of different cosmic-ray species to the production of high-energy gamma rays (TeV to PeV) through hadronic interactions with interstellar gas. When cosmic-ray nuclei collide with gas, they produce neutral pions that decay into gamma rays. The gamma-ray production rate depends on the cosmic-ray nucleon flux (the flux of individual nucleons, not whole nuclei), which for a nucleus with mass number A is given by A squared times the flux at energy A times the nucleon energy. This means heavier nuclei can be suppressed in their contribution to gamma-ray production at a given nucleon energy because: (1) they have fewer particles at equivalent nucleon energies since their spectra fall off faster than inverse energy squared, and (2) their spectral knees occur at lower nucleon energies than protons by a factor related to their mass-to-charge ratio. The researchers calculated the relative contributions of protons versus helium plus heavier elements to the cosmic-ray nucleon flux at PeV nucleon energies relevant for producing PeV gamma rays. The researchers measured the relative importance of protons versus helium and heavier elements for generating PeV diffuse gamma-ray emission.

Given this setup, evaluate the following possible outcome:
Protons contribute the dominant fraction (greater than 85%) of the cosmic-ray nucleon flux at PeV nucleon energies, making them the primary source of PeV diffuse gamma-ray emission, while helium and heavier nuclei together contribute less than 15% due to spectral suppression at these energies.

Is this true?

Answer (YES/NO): YES